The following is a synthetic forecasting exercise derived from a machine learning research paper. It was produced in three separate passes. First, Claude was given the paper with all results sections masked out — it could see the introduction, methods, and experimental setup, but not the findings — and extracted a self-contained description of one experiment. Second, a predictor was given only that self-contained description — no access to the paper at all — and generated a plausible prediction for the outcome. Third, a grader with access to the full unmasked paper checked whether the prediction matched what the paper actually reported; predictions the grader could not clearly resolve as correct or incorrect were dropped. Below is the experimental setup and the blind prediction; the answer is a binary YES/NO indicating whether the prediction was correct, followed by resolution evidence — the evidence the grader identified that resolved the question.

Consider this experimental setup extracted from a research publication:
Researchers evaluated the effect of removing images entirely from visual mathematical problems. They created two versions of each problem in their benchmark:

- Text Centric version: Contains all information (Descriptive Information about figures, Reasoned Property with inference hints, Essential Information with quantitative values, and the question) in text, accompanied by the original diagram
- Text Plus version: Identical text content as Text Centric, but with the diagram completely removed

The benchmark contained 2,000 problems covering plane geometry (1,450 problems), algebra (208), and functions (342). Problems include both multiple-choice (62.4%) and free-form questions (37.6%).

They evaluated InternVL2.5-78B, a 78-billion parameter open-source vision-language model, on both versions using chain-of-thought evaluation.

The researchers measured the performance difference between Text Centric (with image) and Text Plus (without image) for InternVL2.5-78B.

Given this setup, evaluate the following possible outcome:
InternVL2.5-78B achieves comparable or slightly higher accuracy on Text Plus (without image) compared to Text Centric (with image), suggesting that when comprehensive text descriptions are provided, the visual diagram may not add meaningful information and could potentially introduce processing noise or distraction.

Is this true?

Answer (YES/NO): YES